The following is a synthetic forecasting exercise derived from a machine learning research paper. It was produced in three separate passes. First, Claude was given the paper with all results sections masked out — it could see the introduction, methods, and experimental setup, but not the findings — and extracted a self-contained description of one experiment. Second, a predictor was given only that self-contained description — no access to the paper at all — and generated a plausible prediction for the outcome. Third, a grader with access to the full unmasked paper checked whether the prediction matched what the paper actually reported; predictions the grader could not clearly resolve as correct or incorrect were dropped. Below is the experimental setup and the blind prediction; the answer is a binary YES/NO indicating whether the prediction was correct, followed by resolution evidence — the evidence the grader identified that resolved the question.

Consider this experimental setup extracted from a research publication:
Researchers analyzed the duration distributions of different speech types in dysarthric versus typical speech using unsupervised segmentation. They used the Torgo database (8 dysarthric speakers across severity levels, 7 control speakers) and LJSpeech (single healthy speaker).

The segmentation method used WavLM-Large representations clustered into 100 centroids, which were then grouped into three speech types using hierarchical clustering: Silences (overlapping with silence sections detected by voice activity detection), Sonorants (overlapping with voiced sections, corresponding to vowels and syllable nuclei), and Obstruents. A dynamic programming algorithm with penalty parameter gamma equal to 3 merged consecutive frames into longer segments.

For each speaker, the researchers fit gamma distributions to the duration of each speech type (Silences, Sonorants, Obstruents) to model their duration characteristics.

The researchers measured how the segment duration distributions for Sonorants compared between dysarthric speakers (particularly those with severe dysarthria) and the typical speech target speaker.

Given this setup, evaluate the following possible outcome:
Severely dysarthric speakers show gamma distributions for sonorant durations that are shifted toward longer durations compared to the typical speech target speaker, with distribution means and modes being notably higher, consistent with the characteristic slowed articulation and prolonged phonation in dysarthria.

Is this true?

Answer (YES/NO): YES